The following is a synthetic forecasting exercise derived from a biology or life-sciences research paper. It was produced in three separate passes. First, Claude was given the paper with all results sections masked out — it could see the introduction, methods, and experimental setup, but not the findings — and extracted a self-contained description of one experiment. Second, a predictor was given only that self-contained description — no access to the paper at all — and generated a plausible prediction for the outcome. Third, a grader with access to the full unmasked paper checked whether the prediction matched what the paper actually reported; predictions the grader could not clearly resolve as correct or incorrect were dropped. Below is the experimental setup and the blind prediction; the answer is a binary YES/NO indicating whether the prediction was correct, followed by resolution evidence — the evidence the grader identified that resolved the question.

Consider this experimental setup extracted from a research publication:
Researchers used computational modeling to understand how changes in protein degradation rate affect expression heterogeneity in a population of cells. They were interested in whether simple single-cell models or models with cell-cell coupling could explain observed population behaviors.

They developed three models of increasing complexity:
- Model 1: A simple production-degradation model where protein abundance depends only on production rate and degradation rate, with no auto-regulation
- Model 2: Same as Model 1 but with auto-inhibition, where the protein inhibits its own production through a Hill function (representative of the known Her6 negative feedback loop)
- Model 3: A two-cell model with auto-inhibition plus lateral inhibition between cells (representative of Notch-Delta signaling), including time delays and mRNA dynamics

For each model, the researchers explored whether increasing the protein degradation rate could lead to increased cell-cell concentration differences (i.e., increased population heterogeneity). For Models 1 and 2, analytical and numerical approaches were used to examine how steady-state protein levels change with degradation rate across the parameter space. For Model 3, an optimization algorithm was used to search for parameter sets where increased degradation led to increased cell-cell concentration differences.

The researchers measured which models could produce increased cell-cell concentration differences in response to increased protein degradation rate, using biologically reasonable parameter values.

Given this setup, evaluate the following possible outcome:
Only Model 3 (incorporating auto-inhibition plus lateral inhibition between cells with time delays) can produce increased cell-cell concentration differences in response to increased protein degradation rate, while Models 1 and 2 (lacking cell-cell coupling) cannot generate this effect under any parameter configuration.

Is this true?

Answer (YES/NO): NO